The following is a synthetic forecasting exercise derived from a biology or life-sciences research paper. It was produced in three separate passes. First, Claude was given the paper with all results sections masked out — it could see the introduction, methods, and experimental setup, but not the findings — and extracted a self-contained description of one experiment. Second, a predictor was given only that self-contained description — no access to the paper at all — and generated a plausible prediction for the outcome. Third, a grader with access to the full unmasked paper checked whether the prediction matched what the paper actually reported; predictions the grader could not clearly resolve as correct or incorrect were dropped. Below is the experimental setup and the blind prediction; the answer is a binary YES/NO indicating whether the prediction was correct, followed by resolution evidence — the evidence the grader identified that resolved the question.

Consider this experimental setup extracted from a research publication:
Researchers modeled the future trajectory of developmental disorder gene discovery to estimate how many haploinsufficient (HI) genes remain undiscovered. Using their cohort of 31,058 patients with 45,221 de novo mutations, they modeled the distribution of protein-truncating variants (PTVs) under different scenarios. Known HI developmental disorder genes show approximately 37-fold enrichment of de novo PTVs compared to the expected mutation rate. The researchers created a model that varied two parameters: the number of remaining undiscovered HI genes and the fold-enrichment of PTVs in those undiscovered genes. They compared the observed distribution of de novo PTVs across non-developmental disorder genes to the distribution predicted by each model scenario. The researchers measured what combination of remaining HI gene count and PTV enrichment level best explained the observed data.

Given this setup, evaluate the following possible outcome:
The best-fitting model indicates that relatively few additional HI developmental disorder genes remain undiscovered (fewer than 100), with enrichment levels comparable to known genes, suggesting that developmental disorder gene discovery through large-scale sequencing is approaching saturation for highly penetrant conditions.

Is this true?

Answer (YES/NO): NO